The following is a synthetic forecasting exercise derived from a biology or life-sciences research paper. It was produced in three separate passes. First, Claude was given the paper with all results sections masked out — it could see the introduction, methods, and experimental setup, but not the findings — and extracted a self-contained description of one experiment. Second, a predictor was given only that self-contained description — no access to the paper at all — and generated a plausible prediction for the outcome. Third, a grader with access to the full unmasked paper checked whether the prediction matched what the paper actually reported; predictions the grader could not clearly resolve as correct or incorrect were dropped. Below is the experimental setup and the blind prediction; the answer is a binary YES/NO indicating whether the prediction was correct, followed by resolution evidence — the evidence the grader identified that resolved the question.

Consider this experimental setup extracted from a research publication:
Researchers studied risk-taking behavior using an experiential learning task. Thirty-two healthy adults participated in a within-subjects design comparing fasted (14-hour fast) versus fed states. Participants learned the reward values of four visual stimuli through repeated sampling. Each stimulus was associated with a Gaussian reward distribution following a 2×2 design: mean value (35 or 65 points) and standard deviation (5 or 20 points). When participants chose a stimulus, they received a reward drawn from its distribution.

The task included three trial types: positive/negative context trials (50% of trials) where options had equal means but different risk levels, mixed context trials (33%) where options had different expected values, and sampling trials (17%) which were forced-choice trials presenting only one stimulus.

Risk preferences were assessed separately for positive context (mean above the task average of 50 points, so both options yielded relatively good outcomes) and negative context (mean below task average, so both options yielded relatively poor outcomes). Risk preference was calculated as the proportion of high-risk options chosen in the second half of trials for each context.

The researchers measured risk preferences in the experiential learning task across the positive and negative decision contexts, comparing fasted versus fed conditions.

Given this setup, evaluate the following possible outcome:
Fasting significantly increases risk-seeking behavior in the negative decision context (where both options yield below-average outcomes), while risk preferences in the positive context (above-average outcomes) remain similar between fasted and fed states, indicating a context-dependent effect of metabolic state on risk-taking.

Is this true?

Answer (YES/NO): NO